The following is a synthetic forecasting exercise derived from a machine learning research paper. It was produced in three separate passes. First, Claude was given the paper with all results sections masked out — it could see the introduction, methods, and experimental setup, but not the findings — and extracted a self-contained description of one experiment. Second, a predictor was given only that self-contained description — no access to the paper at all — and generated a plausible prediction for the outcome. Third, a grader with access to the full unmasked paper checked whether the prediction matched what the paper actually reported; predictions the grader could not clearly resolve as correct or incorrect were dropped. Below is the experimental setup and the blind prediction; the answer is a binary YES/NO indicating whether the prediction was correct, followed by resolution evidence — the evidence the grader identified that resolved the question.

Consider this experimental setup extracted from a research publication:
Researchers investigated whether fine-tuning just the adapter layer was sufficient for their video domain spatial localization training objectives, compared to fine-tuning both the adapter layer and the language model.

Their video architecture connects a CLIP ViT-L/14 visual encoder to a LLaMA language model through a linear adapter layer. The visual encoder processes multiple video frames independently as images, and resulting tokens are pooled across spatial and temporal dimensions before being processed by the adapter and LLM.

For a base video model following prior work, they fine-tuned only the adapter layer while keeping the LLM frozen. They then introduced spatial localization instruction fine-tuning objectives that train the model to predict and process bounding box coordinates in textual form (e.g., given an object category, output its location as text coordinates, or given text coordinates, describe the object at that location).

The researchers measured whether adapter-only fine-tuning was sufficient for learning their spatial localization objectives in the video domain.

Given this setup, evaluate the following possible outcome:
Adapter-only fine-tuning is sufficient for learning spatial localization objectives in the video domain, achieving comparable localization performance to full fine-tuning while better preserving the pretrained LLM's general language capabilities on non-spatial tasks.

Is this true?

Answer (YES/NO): NO